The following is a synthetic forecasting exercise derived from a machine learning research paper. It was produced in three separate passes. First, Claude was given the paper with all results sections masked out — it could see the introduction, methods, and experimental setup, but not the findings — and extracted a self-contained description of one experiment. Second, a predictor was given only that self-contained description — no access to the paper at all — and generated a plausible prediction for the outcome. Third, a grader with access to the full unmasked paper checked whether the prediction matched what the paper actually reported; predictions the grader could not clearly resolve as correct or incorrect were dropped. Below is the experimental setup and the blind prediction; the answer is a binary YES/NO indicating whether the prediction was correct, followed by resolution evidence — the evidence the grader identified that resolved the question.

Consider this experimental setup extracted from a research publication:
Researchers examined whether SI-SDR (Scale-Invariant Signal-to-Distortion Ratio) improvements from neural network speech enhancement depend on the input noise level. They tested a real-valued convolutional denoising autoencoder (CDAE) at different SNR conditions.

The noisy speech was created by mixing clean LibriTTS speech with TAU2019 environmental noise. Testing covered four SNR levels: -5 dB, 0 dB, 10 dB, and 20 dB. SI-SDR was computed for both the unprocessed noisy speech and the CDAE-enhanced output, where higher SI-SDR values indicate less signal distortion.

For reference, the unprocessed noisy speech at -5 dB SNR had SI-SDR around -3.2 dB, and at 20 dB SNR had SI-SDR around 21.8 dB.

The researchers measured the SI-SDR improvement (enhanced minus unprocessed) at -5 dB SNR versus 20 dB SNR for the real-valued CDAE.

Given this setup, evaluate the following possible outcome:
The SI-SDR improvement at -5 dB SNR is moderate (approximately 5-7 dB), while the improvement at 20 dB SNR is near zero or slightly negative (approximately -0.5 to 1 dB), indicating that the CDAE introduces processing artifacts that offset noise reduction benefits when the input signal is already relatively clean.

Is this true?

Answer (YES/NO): YES